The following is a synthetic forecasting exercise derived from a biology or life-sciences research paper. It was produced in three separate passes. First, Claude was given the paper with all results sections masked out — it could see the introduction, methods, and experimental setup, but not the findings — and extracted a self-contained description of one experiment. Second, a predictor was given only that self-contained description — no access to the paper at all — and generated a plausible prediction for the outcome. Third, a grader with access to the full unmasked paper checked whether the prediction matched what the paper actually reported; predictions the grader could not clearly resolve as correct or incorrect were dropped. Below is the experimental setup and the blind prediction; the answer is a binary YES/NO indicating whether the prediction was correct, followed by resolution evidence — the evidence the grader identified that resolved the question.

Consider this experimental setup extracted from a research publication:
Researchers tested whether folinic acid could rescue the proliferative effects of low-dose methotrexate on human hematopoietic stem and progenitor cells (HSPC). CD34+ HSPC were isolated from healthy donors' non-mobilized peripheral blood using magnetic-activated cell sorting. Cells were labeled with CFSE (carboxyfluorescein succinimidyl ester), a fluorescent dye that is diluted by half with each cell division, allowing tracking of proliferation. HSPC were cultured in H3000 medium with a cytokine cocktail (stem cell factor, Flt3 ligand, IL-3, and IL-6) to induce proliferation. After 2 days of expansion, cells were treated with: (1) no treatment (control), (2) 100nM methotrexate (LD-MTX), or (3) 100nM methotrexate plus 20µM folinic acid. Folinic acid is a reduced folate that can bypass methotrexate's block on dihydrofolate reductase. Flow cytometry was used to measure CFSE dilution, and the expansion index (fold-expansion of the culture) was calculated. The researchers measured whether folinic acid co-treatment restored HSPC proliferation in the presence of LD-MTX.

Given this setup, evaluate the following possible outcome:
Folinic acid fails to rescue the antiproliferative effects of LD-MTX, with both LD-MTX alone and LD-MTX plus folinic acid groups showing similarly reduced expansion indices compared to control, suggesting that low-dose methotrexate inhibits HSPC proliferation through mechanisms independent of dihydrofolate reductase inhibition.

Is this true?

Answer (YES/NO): NO